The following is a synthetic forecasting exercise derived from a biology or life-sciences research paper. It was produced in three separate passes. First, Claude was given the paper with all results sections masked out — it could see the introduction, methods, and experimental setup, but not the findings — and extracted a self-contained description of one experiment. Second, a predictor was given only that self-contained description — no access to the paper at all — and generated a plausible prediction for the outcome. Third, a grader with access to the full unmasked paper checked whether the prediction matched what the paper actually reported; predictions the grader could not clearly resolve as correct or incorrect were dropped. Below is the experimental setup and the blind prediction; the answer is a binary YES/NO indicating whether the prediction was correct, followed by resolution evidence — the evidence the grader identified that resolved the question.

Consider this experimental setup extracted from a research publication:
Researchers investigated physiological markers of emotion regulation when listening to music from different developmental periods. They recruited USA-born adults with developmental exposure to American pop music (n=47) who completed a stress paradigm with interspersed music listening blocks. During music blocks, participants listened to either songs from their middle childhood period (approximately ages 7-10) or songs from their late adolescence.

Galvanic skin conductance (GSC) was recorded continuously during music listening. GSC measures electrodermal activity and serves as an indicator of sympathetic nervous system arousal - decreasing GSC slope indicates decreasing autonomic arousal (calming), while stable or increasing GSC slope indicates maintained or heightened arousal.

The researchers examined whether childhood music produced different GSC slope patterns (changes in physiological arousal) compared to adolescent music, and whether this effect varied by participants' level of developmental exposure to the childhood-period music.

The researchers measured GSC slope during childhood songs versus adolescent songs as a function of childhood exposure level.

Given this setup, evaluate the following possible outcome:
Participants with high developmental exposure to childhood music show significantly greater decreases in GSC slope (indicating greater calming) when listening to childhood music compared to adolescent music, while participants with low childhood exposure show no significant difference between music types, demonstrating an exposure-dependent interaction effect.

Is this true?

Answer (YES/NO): YES